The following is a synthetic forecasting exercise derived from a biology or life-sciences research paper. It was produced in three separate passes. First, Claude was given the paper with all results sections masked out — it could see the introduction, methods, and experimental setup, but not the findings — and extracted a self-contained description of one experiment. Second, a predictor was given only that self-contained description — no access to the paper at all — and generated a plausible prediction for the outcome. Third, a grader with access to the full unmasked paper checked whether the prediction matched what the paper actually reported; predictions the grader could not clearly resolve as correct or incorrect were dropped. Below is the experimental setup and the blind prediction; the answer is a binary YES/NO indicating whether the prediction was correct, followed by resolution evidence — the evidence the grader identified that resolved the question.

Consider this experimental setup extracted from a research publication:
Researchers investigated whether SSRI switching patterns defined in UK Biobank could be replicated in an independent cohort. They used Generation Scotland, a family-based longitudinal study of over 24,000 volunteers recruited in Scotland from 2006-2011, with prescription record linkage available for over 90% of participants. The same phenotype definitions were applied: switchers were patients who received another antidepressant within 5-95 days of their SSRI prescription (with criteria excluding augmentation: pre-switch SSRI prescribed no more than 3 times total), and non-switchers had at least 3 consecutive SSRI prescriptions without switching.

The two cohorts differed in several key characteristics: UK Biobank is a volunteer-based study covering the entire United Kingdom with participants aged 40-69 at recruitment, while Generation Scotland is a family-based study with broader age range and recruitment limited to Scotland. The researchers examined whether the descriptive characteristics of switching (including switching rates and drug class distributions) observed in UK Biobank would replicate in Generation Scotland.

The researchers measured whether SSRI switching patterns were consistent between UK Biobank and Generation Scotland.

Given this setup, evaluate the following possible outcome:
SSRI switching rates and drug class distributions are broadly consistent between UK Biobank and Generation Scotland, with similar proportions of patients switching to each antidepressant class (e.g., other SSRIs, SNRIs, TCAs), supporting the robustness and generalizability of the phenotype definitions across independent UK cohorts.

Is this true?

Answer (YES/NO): NO